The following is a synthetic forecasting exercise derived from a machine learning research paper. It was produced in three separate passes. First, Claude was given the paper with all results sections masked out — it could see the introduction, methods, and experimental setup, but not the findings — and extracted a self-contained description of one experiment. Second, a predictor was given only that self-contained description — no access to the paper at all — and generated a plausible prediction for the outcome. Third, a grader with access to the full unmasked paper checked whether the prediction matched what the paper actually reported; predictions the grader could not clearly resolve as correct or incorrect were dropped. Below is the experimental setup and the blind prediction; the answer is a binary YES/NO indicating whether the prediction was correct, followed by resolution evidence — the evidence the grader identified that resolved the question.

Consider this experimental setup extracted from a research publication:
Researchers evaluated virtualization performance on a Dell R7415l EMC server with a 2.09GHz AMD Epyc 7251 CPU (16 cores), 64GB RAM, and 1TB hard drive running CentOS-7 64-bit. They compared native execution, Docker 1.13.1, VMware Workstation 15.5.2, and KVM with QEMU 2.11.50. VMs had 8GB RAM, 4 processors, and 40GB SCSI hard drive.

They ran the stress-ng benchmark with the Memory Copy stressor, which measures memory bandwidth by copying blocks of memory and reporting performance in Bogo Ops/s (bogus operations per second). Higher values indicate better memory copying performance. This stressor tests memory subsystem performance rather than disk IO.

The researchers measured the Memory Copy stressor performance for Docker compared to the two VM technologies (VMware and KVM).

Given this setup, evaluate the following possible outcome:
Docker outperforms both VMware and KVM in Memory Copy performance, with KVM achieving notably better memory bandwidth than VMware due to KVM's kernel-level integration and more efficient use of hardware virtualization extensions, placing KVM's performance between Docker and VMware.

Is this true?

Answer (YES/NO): YES